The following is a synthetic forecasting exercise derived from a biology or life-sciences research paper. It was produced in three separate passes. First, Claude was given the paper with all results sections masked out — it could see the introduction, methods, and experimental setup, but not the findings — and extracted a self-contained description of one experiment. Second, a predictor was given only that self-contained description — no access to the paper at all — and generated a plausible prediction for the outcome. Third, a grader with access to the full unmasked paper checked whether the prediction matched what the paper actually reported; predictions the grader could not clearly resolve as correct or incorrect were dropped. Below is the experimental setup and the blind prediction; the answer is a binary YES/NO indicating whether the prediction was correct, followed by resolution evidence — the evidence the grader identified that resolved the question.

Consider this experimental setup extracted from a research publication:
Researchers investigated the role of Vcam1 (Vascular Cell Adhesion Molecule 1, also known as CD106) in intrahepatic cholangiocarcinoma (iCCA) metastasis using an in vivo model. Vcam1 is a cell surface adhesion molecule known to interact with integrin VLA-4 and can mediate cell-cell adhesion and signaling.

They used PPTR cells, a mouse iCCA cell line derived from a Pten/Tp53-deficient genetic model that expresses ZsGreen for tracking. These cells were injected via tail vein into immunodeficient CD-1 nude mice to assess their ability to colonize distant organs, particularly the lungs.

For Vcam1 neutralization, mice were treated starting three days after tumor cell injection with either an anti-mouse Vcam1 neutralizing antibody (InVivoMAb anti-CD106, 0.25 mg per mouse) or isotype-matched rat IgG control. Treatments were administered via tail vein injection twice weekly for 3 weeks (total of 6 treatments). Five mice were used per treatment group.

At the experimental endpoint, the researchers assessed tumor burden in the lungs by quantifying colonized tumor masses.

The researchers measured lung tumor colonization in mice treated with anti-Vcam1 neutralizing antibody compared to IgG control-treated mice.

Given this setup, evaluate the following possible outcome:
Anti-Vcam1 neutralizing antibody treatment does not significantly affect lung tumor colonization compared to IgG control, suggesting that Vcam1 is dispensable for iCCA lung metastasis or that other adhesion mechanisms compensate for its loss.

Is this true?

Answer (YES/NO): NO